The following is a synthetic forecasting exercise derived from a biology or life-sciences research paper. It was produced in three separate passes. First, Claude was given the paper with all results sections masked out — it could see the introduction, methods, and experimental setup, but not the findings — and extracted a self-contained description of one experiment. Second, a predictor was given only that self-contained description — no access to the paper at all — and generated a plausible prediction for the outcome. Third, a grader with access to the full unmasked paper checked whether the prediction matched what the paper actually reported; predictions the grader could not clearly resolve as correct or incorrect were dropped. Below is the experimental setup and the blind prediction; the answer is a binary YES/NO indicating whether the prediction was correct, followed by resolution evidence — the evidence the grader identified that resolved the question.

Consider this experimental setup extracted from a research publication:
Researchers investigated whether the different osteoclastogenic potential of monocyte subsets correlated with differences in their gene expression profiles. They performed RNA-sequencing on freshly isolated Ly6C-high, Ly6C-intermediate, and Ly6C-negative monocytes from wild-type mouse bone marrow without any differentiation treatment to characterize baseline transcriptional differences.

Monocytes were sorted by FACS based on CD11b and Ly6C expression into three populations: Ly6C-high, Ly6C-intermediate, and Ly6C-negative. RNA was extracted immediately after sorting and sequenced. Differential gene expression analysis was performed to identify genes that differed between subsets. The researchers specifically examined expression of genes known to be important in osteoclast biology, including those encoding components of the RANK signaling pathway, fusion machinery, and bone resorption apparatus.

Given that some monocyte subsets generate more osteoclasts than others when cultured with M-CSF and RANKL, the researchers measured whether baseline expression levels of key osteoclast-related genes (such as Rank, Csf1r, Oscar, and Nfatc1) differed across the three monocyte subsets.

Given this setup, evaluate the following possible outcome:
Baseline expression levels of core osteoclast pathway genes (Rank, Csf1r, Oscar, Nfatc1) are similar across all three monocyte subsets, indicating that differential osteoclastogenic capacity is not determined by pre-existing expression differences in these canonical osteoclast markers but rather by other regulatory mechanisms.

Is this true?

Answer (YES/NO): NO